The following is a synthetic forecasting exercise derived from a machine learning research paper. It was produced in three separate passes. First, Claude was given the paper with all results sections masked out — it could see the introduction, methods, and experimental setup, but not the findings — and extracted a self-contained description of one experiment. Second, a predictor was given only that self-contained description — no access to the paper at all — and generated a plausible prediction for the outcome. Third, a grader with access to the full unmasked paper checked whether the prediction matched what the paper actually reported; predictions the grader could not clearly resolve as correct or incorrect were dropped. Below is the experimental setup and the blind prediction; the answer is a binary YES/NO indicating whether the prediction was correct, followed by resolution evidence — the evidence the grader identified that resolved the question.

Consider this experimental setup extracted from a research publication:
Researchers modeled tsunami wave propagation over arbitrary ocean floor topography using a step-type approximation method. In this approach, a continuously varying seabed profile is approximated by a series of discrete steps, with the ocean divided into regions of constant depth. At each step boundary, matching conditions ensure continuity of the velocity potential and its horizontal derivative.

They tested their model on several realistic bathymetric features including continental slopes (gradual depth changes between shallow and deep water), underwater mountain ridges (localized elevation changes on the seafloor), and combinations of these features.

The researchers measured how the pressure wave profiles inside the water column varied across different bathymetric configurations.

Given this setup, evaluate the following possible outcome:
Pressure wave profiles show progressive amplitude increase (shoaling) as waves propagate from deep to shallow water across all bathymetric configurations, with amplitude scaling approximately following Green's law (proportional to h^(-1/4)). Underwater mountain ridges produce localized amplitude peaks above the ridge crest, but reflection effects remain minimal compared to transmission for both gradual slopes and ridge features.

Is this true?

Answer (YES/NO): NO